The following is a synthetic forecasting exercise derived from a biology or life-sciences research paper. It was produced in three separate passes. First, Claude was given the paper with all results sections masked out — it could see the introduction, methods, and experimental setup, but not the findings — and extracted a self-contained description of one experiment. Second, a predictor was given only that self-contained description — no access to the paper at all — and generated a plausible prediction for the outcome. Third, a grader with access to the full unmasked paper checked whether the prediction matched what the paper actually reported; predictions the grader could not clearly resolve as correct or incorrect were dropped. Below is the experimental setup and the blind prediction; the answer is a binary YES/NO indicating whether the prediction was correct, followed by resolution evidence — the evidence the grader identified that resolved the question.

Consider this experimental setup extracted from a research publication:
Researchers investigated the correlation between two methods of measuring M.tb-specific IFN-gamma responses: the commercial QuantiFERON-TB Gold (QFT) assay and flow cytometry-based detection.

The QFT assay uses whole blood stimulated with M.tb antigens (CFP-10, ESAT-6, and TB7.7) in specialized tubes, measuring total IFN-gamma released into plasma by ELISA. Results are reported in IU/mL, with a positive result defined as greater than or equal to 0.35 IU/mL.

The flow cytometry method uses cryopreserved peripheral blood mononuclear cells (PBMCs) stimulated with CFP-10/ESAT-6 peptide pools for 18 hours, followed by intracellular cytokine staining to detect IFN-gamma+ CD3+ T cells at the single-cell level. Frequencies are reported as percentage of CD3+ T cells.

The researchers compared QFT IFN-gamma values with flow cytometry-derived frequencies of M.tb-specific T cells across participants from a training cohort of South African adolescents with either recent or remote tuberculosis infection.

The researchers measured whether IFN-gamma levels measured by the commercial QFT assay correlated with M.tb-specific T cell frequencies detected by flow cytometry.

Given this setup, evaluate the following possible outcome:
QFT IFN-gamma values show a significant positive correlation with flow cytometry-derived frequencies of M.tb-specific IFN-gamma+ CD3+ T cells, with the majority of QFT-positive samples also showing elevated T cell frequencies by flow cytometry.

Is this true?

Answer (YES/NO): YES